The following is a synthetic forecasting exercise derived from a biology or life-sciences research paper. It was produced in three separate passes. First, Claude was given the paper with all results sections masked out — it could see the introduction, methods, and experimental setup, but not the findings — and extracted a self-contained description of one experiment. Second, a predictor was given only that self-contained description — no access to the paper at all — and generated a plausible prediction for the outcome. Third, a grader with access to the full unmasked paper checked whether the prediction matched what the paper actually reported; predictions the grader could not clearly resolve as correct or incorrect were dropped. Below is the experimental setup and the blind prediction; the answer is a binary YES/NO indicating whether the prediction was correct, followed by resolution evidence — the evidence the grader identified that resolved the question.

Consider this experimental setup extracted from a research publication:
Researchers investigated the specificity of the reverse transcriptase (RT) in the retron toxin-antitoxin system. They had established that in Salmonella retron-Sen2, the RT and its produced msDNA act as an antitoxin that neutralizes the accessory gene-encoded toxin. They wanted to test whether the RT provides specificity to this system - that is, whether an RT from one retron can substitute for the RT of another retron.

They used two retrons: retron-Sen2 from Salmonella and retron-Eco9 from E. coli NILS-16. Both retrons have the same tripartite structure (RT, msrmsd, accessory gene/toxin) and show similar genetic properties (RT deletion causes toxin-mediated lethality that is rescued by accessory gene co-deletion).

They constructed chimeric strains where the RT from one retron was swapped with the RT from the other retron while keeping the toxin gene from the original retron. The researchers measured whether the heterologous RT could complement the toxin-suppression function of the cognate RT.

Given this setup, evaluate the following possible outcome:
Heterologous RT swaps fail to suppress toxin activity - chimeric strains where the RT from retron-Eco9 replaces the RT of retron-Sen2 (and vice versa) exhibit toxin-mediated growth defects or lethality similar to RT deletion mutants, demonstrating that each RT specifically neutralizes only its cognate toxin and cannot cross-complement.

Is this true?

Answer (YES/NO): YES